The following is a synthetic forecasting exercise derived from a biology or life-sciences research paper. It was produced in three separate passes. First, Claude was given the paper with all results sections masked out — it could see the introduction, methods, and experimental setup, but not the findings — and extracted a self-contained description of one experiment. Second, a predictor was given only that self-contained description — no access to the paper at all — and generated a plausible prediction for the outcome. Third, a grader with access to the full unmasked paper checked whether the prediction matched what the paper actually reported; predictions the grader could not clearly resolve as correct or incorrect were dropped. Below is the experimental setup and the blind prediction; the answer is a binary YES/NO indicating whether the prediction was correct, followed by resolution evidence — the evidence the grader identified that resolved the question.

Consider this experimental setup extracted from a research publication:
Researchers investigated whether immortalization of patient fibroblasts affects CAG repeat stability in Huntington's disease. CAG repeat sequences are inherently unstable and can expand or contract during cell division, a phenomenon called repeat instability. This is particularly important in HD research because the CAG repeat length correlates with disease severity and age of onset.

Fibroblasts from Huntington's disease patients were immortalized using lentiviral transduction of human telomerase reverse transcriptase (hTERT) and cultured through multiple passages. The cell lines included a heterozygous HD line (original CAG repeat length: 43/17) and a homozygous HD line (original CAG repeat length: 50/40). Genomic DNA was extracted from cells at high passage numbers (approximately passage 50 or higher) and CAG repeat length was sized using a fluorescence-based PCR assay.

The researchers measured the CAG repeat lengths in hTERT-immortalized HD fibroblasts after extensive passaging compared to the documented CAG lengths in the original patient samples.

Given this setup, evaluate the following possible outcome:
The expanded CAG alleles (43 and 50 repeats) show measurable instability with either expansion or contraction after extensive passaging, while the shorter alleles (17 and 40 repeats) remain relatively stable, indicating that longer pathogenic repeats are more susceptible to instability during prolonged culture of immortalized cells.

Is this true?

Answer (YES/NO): NO